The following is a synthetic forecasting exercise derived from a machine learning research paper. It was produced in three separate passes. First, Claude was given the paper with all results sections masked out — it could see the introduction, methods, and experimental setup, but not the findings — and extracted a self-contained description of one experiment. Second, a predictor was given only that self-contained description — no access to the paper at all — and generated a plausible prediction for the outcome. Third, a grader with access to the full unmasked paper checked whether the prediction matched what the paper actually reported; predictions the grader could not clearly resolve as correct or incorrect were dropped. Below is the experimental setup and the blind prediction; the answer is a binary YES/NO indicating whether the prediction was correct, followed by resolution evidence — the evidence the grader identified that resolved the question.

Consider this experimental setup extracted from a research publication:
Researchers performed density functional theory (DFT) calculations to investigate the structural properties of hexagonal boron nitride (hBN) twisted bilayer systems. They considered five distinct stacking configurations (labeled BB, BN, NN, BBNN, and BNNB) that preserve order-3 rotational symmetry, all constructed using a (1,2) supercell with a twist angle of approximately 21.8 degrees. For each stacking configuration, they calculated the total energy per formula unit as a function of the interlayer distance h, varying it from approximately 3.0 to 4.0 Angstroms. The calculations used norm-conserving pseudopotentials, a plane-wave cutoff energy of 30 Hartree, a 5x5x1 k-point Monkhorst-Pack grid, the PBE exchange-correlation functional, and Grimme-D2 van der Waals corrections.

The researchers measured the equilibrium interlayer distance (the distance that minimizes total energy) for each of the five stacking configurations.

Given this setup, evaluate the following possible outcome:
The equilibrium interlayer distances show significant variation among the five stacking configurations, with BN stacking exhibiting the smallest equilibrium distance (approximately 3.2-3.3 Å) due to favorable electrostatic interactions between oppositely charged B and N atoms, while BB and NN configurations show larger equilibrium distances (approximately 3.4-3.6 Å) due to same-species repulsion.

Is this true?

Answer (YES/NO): NO